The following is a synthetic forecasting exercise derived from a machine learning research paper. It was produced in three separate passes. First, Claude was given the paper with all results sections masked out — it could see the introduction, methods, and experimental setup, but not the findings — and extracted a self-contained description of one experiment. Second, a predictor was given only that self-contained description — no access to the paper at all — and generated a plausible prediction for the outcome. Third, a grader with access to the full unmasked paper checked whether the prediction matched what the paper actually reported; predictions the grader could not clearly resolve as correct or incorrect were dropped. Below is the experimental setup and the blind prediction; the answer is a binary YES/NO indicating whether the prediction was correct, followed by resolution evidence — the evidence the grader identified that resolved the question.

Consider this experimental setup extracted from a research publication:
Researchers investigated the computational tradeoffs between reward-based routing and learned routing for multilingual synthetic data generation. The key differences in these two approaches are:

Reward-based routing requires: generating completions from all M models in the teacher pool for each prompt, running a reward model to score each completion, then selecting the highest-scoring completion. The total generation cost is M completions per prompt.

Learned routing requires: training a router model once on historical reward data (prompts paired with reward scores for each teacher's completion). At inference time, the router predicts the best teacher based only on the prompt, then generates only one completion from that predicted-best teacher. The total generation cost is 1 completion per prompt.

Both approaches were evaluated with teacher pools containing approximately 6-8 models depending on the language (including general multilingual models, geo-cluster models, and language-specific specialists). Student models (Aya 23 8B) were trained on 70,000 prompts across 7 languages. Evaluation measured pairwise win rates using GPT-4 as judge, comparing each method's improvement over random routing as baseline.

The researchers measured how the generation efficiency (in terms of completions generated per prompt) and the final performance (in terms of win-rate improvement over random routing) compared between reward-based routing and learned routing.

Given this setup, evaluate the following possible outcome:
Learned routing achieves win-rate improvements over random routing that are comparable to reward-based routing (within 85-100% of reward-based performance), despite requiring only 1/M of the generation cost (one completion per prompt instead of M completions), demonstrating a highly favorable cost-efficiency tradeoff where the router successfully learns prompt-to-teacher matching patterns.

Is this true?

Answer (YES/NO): NO